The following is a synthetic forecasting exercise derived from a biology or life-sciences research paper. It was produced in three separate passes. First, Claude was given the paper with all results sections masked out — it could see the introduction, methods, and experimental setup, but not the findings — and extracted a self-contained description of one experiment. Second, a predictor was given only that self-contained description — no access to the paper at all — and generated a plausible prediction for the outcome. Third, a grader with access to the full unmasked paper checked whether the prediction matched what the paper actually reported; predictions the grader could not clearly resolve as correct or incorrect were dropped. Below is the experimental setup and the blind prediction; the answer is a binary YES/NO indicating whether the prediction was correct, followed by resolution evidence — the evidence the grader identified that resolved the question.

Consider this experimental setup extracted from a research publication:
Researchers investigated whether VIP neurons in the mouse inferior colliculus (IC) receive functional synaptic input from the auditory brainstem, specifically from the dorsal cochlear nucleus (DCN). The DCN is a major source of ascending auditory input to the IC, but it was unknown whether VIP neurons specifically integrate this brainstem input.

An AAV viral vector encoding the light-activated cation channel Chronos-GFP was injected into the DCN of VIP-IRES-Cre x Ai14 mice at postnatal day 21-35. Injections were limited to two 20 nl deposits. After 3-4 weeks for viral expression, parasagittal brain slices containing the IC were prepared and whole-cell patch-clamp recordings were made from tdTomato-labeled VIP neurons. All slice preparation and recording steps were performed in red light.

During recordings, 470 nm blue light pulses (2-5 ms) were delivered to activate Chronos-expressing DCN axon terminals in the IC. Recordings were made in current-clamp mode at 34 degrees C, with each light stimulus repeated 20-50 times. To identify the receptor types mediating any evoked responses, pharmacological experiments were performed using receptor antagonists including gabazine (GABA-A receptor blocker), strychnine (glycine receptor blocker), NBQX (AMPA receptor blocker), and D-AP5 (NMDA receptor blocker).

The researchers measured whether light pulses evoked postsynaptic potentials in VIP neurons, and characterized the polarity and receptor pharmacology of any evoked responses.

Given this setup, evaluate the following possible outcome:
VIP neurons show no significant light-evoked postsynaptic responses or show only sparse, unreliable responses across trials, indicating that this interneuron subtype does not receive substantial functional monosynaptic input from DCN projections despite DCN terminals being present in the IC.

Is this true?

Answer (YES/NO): NO